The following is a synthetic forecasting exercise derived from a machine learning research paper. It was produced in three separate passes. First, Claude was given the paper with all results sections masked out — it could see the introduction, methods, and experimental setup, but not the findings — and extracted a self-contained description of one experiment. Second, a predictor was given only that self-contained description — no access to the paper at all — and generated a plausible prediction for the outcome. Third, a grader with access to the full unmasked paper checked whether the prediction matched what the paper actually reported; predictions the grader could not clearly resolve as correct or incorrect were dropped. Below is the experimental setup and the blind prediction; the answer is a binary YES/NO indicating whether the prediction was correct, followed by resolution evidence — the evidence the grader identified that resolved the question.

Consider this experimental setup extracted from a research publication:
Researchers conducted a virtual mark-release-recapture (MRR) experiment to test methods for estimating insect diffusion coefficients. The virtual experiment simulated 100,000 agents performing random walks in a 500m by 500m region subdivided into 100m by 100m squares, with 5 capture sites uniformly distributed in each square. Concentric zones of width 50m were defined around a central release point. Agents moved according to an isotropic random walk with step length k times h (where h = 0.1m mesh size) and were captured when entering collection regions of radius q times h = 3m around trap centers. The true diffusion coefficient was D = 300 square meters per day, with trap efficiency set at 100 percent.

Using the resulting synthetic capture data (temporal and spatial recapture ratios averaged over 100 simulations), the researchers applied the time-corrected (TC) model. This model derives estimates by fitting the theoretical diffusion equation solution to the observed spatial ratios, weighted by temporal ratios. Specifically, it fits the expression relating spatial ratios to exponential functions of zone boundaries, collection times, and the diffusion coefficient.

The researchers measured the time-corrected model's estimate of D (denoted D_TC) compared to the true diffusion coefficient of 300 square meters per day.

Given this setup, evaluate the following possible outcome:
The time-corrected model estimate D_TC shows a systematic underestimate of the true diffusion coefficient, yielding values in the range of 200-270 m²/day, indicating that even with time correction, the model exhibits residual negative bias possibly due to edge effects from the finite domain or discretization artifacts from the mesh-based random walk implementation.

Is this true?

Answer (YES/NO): YES